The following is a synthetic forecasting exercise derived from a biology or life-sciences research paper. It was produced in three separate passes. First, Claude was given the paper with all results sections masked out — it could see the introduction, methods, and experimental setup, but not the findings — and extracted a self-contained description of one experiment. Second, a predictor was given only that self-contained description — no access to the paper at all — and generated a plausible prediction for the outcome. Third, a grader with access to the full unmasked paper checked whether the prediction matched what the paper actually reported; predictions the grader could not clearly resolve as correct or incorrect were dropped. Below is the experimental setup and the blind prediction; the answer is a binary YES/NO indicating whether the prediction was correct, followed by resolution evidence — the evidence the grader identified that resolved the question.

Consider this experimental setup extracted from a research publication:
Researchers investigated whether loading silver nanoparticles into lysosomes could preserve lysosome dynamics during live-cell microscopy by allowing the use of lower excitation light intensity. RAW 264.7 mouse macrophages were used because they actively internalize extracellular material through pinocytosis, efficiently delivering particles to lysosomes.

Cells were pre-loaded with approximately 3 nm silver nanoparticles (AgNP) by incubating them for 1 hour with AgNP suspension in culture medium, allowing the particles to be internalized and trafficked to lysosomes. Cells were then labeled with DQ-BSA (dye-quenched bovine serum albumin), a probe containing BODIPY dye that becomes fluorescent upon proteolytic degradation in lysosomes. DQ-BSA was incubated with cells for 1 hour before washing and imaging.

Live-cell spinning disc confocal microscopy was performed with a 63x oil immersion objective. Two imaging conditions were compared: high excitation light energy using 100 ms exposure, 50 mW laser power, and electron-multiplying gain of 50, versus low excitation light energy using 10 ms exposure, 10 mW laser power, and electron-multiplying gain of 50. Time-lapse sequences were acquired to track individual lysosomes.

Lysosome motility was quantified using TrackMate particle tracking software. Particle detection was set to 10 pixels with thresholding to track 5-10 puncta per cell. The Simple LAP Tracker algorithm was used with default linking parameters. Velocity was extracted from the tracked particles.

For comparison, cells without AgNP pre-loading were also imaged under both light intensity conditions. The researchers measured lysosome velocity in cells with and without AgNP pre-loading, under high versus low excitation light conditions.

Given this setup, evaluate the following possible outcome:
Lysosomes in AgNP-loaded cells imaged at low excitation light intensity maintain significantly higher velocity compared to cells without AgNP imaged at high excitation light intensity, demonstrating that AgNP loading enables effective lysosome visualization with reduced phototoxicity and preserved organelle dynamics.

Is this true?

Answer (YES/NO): YES